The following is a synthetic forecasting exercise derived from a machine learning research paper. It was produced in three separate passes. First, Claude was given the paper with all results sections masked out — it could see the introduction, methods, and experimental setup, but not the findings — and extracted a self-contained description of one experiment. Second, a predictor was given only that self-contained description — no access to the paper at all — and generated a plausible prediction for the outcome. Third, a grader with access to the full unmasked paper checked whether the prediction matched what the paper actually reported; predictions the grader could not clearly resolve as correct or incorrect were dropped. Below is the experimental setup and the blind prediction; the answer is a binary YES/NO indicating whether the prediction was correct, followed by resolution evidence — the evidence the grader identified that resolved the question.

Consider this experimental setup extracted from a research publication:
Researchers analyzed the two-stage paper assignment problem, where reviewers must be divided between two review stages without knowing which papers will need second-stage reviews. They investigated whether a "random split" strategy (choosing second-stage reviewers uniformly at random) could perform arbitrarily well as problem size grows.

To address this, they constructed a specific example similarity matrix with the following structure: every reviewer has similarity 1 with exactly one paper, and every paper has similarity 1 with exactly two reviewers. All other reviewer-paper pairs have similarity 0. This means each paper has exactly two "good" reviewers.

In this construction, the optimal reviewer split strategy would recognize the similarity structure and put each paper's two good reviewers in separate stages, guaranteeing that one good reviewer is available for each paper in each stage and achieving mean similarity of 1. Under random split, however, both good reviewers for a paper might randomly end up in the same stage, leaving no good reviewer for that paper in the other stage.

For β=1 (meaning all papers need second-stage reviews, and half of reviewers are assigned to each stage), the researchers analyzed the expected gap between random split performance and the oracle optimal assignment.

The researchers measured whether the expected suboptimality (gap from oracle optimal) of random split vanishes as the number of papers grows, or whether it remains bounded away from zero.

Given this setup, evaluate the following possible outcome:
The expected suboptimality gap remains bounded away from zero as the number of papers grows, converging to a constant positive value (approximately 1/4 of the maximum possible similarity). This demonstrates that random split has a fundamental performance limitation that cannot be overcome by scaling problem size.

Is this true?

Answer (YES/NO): NO